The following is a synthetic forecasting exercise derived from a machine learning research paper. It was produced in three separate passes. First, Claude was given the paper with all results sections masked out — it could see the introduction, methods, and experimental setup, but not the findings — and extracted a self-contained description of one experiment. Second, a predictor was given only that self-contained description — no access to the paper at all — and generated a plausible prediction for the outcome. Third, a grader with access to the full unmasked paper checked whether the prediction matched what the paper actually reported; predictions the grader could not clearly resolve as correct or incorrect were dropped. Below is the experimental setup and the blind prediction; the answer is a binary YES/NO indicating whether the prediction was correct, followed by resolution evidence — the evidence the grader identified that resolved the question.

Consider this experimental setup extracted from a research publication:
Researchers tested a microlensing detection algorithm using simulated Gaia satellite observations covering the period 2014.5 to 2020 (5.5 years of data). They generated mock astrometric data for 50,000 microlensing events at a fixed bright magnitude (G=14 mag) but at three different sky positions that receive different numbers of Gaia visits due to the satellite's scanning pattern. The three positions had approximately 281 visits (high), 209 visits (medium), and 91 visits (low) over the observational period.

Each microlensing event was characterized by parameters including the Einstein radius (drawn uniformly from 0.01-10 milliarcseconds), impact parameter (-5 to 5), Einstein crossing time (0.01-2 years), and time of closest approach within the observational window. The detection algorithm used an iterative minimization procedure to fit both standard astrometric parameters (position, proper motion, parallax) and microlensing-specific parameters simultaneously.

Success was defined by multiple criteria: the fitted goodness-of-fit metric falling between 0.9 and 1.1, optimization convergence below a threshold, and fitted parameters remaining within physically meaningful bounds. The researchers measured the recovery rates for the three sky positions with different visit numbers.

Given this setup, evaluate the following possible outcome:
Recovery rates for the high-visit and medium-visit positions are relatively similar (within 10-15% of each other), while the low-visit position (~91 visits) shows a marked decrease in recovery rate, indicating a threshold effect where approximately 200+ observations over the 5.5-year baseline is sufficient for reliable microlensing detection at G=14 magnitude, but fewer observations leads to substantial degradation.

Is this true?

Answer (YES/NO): NO